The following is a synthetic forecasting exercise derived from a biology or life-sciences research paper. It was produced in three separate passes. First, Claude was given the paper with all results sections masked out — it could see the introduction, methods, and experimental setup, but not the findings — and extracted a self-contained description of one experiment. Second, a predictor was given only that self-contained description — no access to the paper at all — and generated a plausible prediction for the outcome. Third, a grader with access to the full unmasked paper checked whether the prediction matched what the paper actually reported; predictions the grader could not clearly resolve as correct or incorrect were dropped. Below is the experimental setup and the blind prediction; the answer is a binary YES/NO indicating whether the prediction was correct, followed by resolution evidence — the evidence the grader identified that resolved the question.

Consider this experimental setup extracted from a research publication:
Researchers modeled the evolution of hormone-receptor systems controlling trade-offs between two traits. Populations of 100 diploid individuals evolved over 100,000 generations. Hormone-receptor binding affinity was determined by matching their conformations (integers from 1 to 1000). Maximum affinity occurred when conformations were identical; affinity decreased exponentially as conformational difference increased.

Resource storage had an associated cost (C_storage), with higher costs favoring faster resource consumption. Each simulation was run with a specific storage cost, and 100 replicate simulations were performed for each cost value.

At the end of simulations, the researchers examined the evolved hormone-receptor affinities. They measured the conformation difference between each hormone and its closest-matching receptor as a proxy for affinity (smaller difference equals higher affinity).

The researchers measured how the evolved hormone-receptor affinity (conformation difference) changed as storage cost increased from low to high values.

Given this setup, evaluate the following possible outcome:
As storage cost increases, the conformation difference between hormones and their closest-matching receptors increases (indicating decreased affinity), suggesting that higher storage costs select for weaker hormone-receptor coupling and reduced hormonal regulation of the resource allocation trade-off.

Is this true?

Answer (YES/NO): NO